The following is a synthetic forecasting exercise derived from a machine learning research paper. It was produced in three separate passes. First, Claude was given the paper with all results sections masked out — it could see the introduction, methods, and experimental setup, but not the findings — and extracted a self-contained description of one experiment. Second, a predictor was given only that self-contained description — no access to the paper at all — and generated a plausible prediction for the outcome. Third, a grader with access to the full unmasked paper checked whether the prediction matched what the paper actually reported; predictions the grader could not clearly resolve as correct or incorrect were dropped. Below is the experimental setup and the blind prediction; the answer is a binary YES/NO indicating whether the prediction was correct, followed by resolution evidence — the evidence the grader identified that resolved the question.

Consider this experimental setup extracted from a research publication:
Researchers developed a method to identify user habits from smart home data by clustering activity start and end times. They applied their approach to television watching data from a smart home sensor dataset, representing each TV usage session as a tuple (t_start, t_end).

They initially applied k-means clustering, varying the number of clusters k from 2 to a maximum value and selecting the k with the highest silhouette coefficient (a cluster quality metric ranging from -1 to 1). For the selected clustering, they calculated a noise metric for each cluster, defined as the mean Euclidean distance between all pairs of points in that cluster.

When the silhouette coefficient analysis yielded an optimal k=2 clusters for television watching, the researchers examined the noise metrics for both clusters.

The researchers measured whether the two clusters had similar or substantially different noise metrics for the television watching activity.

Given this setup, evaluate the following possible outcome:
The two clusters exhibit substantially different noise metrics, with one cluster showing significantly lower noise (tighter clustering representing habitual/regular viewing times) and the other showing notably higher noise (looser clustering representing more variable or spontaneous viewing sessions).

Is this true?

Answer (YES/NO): YES